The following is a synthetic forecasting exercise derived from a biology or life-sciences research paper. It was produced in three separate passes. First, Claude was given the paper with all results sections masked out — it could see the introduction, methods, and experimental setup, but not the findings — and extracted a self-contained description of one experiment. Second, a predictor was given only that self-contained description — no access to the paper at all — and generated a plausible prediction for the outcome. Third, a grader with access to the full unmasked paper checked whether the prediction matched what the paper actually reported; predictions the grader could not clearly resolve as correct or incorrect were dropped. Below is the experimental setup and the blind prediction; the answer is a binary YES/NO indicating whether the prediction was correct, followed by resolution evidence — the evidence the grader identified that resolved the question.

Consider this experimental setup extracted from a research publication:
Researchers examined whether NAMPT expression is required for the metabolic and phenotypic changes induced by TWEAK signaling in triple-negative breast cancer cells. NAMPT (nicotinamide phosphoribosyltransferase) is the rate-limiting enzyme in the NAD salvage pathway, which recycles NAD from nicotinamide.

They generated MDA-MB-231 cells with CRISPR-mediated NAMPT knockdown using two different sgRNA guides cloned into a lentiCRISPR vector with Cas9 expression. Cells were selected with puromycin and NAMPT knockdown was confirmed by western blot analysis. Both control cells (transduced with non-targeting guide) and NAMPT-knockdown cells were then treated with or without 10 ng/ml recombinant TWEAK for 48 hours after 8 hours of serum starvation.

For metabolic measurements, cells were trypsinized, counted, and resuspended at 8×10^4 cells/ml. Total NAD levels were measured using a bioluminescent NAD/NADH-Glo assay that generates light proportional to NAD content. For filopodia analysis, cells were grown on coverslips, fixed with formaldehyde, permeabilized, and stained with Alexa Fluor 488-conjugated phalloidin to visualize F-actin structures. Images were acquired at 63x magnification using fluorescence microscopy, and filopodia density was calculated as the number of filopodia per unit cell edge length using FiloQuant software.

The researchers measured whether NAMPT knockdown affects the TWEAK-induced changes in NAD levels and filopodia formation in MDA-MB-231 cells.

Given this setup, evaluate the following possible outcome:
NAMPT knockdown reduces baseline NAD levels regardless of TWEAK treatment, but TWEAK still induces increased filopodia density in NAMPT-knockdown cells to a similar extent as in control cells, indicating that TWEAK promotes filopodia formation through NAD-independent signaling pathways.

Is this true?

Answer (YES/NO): NO